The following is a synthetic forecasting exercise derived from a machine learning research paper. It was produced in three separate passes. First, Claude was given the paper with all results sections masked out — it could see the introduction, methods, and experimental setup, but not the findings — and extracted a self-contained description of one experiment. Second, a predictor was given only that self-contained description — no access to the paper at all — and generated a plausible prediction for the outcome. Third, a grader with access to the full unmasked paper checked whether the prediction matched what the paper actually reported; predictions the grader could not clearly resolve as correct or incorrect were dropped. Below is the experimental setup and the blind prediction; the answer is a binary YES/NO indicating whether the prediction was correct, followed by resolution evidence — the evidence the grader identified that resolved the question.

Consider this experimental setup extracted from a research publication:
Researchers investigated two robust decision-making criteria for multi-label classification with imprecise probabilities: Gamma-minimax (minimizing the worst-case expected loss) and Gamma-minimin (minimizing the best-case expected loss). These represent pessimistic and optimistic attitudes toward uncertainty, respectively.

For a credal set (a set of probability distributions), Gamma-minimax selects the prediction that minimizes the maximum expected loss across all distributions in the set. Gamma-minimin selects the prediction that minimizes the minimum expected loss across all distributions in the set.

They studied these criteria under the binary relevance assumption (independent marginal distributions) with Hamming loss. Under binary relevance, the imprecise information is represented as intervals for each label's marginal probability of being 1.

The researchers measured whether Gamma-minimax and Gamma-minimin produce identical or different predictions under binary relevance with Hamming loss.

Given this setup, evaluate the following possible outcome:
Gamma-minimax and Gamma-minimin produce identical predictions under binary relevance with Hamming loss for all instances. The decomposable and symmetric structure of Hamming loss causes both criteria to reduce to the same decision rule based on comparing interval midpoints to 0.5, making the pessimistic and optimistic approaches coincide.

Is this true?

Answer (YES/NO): YES